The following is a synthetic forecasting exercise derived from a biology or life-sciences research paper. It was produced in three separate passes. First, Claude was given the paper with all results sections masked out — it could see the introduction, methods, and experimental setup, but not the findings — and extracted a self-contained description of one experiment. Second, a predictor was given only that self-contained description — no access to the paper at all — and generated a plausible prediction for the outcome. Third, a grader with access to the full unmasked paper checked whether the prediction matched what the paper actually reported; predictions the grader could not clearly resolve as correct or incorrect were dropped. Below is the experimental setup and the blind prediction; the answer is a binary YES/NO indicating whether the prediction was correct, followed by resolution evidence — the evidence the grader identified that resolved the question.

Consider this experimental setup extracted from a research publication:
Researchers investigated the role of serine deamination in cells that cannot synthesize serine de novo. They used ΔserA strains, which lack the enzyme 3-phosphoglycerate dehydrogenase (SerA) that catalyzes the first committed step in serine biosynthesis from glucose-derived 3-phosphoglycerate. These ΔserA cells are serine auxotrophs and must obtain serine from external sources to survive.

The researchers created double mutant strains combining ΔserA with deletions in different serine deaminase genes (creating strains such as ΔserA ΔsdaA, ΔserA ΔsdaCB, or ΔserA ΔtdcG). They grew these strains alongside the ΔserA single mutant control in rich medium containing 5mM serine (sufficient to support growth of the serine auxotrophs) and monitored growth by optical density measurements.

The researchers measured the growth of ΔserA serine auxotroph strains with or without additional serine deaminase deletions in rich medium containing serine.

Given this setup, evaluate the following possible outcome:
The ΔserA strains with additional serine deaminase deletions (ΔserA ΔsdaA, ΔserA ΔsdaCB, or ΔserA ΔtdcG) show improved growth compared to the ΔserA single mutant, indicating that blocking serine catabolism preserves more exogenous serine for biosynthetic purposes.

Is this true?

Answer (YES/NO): NO